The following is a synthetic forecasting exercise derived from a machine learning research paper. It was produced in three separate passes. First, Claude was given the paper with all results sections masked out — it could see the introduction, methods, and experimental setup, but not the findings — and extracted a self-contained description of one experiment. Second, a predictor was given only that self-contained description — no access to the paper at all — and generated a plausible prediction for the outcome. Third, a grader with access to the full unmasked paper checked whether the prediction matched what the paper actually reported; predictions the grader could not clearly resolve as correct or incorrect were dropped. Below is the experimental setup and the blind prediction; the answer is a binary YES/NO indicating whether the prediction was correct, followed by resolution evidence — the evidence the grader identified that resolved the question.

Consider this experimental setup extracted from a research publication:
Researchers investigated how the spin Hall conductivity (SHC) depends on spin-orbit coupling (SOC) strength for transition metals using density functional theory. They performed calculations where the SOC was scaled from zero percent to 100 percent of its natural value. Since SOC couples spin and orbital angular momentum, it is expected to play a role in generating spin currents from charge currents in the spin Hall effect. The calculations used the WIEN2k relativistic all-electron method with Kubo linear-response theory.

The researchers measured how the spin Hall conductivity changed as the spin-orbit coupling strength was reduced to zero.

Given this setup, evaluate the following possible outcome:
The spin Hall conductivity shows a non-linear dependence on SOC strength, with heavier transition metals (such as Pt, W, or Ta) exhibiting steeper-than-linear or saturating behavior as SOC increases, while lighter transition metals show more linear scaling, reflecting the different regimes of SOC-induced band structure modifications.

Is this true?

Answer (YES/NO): YES